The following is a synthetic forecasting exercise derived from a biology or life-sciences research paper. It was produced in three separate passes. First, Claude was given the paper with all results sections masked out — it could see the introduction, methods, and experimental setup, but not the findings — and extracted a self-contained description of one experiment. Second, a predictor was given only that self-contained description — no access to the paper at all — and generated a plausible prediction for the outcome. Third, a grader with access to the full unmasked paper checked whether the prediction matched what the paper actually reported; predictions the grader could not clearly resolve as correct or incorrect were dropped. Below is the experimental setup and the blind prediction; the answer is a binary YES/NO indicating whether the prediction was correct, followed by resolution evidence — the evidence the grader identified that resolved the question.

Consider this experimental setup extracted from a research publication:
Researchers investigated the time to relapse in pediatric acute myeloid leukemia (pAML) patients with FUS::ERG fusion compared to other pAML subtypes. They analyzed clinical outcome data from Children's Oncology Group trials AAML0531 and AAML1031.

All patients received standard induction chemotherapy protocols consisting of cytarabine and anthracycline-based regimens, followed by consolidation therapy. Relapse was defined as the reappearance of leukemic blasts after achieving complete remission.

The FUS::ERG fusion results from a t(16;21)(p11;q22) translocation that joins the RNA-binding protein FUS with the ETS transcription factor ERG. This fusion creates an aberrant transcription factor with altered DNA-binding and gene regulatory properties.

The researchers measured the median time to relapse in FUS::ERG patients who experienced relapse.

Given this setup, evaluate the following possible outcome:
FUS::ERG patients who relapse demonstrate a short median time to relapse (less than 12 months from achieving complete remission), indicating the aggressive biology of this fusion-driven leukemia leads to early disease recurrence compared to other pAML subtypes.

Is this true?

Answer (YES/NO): YES